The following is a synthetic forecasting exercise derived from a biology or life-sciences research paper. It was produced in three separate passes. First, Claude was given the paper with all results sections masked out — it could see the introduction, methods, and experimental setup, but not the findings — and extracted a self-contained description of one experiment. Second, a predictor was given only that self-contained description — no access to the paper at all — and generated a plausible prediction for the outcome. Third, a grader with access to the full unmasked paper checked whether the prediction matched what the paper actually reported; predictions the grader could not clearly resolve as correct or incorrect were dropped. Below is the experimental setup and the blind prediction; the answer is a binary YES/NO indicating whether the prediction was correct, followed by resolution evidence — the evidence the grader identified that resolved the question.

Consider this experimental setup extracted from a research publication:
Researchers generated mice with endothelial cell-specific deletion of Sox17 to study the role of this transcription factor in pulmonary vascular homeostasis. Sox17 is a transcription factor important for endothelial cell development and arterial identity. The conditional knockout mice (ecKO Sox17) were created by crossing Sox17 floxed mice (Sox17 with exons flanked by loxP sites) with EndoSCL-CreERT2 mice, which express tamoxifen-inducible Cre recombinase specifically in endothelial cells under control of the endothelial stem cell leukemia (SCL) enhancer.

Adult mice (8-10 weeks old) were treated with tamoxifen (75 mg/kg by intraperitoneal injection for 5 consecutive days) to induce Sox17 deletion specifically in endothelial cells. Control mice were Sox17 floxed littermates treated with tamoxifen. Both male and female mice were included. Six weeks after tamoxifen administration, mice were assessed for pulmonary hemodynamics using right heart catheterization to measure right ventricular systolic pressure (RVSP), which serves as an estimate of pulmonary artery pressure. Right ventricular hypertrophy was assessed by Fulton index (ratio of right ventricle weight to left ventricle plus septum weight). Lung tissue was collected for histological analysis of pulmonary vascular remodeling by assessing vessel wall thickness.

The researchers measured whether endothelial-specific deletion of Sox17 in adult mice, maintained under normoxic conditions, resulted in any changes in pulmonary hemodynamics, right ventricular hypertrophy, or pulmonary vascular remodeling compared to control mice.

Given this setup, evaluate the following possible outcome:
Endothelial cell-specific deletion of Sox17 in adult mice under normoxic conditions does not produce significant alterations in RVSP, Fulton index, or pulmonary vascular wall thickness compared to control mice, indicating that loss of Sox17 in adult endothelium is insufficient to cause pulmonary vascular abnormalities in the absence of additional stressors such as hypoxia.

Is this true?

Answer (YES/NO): NO